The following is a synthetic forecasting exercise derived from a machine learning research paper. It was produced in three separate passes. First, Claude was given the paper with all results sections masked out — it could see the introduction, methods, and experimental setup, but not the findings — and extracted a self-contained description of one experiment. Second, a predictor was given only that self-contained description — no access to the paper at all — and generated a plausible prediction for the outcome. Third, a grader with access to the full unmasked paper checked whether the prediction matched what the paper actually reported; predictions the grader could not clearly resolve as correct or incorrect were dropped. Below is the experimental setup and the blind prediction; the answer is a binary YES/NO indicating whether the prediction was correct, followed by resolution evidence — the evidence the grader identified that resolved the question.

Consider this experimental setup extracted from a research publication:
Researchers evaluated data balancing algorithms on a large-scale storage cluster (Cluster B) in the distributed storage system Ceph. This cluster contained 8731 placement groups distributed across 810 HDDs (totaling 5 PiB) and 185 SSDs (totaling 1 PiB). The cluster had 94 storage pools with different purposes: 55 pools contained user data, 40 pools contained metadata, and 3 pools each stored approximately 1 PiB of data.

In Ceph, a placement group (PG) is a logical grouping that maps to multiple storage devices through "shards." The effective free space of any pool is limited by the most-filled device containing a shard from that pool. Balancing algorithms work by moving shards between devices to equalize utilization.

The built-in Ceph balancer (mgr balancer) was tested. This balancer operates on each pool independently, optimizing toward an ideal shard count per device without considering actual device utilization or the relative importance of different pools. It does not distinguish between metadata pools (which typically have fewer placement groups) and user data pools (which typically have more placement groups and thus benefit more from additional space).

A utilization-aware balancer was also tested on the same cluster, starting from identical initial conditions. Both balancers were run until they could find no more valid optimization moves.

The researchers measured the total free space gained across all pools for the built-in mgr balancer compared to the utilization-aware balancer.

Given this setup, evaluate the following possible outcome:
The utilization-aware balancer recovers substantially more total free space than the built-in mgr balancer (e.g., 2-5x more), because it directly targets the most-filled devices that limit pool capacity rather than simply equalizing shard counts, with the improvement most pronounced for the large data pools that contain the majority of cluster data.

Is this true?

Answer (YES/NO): NO